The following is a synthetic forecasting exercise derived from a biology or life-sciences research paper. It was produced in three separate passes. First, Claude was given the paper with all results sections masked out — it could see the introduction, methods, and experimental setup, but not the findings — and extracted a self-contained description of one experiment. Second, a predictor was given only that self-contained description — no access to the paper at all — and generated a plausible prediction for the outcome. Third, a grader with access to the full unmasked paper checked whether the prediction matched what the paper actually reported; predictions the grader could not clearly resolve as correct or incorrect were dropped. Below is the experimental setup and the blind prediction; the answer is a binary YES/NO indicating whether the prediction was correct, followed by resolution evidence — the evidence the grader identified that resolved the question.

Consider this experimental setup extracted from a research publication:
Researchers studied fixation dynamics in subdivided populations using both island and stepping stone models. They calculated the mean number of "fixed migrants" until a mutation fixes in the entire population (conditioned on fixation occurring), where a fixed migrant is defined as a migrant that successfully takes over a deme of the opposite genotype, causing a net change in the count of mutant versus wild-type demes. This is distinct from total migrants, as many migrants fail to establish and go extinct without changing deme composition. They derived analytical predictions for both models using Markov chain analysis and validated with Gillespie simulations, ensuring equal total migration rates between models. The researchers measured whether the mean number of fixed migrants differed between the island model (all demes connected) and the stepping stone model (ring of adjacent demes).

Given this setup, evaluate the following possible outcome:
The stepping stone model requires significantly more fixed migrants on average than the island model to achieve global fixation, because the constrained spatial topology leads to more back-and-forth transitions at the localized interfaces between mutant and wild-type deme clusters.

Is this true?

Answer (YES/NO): NO